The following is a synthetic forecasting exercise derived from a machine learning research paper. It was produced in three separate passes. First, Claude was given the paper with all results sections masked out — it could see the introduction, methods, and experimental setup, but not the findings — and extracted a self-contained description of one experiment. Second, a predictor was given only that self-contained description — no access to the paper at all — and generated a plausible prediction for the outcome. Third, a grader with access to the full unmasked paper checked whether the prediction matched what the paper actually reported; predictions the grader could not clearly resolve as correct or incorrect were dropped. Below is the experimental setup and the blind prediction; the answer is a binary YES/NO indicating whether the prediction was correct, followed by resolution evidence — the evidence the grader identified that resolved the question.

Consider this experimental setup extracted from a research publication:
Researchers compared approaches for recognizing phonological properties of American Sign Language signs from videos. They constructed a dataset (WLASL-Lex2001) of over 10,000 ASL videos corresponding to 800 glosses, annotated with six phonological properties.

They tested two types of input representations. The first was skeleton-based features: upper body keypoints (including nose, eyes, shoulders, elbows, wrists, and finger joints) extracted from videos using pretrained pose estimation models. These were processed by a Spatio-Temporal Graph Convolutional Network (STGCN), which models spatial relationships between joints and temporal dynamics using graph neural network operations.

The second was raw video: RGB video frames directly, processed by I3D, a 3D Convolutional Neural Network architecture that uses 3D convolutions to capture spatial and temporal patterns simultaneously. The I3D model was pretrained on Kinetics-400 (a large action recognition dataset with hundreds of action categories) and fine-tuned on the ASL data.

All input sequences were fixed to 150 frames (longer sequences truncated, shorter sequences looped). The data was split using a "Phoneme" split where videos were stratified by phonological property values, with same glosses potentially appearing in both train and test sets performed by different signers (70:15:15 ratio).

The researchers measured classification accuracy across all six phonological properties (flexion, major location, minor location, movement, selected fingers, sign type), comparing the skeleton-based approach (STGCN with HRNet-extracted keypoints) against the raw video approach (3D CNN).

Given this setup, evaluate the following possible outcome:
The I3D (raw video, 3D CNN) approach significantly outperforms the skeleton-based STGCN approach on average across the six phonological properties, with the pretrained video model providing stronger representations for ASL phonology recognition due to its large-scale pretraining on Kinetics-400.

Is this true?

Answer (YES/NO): NO